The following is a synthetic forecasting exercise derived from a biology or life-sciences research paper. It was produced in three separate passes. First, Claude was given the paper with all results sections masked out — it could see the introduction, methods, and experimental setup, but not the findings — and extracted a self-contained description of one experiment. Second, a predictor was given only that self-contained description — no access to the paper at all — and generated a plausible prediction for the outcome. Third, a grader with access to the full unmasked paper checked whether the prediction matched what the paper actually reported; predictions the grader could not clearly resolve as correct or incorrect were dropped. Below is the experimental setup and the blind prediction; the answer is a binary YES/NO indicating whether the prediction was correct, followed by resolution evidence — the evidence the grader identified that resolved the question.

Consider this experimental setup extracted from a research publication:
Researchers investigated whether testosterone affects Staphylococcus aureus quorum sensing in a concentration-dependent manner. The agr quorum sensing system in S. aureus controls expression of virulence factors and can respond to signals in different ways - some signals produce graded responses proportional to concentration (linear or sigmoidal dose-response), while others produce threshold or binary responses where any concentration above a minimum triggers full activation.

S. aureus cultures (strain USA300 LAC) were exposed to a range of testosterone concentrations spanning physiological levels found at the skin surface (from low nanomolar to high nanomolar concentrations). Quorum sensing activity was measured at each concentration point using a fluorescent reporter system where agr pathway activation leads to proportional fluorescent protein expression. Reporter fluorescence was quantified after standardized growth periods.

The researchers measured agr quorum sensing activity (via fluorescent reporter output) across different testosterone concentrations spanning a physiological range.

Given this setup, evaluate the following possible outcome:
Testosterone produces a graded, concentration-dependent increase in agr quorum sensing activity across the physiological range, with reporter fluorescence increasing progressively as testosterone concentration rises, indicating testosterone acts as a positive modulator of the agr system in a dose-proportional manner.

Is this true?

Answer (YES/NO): YES